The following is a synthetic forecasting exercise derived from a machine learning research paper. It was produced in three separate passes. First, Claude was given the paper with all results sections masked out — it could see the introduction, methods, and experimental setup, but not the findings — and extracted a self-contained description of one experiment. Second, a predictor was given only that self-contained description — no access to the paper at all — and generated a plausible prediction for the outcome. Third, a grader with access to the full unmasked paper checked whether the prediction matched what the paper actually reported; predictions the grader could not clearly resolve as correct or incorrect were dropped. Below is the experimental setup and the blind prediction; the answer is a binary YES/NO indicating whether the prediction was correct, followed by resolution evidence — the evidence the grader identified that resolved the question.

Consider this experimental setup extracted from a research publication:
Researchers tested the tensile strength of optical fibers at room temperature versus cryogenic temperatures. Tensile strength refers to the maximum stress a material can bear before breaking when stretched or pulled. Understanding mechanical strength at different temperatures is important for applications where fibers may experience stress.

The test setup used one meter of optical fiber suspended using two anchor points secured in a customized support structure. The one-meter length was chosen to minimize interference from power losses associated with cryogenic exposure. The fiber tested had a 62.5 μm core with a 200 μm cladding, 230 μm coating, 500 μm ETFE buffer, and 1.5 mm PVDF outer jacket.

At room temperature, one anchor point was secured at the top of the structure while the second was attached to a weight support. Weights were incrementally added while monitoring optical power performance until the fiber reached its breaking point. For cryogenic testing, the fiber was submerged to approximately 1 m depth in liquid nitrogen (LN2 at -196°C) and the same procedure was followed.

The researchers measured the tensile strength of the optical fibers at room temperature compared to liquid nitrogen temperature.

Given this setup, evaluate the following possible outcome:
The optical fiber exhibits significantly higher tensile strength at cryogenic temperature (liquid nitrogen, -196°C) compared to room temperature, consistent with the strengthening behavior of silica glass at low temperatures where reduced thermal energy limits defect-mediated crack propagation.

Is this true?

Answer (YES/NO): NO